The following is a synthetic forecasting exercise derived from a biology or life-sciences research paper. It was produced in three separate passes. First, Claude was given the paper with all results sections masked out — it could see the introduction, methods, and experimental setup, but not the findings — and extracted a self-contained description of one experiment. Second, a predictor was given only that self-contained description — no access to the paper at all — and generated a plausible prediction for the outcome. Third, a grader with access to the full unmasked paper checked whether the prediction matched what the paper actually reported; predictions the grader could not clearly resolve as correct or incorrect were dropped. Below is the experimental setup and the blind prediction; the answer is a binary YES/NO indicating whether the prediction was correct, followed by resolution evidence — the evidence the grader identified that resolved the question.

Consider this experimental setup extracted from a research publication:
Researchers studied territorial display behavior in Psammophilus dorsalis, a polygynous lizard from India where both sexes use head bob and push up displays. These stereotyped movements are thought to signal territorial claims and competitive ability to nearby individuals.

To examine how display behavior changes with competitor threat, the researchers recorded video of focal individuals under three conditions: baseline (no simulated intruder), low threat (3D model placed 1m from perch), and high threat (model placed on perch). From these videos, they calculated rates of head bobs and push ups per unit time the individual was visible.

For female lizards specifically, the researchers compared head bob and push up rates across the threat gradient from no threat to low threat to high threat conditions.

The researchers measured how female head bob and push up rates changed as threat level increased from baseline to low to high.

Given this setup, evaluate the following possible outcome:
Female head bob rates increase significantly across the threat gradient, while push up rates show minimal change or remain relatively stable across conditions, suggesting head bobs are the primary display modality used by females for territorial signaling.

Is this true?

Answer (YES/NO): NO